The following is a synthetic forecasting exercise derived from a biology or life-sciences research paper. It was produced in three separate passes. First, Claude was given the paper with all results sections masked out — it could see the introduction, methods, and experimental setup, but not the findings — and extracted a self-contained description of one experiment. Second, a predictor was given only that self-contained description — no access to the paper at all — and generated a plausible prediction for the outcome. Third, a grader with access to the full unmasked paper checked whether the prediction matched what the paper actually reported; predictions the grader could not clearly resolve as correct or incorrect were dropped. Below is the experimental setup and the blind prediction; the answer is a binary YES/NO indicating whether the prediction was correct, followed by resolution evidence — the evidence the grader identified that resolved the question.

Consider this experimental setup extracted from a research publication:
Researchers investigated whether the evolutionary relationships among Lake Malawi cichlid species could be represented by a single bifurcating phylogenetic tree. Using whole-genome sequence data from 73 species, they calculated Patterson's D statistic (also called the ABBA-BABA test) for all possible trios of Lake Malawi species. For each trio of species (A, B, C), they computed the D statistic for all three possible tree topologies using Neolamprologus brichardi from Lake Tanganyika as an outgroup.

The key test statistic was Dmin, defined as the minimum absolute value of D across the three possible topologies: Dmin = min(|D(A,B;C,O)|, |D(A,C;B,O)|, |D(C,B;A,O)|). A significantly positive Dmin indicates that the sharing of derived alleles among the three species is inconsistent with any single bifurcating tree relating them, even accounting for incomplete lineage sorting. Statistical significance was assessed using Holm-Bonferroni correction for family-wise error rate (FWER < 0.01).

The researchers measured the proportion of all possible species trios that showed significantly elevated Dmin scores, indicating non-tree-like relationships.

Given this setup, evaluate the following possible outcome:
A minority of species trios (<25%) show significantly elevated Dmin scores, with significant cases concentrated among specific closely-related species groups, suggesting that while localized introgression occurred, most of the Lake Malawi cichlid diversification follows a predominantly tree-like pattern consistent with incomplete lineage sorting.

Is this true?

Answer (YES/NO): NO